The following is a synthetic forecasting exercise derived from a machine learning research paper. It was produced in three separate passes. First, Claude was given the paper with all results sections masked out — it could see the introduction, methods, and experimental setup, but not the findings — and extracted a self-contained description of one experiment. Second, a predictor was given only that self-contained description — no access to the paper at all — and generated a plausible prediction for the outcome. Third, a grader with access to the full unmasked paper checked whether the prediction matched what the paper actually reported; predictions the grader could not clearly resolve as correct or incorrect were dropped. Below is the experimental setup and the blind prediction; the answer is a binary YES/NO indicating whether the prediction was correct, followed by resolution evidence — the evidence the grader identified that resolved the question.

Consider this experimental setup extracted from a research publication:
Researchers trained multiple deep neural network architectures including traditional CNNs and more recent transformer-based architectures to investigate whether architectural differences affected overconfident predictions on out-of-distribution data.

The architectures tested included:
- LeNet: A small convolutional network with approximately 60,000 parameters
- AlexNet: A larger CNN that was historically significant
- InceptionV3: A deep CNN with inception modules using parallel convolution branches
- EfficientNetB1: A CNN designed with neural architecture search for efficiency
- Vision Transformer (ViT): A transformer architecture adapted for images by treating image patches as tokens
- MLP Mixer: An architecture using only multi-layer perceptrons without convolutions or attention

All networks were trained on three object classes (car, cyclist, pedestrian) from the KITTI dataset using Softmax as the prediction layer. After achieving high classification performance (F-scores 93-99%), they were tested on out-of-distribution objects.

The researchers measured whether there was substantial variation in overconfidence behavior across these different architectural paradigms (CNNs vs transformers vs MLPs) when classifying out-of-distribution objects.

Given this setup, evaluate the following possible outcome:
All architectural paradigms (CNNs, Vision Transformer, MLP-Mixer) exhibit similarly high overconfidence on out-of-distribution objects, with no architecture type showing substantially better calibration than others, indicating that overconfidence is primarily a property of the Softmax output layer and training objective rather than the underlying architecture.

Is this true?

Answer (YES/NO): YES